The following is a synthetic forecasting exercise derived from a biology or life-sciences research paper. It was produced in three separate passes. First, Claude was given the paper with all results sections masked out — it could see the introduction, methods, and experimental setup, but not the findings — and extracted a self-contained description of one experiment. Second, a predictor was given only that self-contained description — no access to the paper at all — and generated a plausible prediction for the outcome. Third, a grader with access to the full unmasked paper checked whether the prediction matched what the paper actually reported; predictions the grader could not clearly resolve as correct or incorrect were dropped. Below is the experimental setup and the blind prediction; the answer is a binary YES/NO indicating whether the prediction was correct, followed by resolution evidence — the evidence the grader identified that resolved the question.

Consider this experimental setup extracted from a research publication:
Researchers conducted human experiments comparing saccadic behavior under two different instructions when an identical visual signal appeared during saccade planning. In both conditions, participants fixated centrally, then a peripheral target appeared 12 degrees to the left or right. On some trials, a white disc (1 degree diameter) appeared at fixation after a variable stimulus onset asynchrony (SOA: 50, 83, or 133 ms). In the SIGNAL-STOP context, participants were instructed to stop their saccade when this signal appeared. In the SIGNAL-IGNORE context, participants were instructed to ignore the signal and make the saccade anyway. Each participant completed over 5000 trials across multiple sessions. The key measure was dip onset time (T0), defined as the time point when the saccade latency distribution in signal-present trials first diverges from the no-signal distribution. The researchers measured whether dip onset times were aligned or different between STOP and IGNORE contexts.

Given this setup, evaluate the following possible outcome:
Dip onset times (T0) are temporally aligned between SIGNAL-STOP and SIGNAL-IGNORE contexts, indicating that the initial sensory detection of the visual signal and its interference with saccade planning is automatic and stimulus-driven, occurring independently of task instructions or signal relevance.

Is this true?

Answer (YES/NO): YES